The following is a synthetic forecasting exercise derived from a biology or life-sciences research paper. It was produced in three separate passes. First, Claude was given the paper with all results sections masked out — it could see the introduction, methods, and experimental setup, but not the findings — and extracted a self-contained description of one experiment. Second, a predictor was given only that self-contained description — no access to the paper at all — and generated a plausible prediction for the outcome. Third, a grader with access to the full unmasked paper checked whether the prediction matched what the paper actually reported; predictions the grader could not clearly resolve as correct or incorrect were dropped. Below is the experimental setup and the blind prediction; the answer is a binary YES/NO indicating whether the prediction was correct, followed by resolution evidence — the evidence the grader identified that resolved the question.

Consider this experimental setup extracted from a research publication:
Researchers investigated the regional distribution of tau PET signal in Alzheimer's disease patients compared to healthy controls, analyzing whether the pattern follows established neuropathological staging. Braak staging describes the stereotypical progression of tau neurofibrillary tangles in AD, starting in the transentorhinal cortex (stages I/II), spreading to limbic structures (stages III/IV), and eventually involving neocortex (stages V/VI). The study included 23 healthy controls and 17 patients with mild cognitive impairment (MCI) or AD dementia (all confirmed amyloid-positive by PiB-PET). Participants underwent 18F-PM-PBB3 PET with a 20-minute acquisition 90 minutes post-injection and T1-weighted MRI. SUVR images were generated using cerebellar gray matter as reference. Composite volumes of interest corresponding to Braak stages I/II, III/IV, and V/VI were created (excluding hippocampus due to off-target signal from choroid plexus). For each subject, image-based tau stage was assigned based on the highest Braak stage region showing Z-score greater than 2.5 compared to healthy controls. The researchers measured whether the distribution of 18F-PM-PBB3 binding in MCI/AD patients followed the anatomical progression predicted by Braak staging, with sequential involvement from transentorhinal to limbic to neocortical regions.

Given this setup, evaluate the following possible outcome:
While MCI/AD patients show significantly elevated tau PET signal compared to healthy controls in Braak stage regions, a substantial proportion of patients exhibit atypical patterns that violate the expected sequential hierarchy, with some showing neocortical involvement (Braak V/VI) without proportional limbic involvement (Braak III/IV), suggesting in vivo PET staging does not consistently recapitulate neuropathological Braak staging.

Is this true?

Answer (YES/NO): NO